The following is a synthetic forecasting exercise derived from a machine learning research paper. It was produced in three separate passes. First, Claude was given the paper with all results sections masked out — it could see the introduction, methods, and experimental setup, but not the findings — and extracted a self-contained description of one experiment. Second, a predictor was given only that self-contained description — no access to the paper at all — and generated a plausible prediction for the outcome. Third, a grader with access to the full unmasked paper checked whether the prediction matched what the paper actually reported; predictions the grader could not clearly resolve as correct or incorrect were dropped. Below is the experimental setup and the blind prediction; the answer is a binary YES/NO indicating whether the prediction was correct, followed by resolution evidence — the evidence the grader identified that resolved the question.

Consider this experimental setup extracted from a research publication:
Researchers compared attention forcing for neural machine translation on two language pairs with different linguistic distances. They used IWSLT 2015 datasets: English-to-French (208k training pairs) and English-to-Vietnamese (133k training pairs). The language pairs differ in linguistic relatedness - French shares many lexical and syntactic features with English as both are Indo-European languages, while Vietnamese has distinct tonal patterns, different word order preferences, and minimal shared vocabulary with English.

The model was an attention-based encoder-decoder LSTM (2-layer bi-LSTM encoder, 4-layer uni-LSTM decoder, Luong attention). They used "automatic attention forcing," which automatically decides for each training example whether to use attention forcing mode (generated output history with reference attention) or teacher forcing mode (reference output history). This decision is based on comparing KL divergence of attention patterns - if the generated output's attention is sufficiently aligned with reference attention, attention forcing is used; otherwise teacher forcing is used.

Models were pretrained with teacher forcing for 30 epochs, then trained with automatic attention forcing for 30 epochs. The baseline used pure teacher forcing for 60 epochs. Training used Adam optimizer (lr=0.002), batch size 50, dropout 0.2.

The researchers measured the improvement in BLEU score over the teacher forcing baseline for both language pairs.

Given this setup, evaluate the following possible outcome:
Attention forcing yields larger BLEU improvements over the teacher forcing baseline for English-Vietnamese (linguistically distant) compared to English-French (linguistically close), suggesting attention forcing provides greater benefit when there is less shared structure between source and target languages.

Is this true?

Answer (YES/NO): YES